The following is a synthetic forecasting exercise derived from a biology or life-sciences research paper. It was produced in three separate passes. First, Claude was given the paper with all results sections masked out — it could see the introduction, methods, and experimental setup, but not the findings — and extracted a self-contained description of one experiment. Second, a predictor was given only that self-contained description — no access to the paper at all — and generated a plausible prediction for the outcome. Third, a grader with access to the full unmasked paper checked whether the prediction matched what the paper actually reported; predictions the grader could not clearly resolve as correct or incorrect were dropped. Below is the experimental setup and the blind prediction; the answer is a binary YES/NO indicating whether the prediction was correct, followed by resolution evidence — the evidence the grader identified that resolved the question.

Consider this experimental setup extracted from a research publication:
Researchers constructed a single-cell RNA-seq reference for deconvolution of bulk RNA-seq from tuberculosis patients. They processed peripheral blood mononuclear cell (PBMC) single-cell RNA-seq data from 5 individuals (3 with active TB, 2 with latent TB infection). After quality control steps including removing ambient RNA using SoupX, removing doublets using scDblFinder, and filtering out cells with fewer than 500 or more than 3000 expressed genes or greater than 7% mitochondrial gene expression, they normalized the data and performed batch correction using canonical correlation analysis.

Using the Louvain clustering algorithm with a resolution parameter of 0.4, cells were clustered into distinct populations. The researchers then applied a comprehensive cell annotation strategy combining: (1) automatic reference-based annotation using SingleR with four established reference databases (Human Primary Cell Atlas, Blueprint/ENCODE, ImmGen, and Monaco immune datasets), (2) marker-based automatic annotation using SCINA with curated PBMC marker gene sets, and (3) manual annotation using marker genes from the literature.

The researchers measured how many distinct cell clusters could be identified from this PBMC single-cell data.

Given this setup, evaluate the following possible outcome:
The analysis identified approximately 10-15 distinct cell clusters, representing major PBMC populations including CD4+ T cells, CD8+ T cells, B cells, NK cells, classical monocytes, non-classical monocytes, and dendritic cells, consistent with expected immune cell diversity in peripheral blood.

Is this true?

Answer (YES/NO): NO